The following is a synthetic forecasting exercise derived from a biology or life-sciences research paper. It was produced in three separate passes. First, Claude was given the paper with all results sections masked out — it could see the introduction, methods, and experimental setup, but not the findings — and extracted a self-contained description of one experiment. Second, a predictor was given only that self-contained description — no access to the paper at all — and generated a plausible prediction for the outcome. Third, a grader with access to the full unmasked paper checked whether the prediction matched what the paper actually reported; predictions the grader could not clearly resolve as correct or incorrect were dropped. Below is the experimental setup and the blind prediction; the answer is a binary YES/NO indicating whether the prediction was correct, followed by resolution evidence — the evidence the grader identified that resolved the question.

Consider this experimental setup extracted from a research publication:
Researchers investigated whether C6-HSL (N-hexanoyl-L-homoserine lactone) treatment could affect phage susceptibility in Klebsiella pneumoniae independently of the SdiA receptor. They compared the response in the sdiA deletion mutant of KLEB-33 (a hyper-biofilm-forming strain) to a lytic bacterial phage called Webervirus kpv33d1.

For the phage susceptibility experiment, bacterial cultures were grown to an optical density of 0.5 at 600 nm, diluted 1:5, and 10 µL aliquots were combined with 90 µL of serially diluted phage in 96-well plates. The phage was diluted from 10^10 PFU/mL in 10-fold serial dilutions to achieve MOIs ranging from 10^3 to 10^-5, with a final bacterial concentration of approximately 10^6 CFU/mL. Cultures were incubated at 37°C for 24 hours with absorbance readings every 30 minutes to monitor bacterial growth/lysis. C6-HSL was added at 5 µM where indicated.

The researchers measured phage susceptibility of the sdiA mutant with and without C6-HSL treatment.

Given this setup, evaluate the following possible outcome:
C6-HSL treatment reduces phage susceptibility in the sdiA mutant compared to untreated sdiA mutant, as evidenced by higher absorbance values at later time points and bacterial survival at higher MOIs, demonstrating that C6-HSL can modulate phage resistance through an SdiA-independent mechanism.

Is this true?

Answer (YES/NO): NO